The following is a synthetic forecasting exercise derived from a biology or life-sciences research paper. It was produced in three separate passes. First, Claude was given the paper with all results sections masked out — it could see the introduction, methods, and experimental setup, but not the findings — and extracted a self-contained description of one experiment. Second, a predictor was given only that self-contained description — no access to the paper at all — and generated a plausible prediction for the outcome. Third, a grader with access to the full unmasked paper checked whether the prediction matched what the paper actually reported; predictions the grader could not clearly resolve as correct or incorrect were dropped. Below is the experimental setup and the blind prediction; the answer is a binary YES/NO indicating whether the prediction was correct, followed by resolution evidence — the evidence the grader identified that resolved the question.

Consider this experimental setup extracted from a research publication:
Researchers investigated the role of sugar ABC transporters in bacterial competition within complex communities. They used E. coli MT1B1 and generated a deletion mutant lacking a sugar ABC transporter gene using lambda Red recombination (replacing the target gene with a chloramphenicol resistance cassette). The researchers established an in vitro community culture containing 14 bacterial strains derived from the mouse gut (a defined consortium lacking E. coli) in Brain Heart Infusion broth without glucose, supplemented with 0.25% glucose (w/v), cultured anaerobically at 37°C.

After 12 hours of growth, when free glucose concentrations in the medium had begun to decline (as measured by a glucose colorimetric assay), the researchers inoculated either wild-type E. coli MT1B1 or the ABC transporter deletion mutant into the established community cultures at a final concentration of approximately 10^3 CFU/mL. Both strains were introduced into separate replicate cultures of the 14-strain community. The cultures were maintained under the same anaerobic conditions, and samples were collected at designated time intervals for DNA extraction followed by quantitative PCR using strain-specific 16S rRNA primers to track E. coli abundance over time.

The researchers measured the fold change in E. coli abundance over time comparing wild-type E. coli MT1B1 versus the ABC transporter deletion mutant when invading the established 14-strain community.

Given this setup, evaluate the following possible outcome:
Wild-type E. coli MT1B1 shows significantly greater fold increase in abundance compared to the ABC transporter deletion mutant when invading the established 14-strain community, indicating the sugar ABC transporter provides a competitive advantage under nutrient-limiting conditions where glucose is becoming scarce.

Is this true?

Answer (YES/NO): YES